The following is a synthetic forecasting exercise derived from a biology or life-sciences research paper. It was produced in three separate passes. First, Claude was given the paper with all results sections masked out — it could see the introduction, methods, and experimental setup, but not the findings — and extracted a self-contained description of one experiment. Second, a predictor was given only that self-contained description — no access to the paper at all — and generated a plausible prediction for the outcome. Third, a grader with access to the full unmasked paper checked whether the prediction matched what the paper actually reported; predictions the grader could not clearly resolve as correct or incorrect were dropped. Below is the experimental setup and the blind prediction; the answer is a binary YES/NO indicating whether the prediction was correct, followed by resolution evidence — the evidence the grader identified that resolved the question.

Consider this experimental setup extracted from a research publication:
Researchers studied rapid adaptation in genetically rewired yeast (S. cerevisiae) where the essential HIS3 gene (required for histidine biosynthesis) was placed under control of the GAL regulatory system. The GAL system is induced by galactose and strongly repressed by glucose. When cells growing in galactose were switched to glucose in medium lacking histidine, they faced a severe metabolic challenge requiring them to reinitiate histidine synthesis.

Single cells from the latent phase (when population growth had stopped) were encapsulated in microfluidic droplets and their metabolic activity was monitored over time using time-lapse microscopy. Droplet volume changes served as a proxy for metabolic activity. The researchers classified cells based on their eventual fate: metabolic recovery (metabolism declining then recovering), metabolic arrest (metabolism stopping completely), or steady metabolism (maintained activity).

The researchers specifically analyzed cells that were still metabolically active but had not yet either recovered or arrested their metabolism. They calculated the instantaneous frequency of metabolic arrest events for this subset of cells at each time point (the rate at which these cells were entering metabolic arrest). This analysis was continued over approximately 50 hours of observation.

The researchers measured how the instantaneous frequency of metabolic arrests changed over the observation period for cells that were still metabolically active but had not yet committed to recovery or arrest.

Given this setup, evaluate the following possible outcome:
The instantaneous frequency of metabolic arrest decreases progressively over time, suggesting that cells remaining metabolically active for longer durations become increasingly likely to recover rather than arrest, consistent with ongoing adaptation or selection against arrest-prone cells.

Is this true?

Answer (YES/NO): NO